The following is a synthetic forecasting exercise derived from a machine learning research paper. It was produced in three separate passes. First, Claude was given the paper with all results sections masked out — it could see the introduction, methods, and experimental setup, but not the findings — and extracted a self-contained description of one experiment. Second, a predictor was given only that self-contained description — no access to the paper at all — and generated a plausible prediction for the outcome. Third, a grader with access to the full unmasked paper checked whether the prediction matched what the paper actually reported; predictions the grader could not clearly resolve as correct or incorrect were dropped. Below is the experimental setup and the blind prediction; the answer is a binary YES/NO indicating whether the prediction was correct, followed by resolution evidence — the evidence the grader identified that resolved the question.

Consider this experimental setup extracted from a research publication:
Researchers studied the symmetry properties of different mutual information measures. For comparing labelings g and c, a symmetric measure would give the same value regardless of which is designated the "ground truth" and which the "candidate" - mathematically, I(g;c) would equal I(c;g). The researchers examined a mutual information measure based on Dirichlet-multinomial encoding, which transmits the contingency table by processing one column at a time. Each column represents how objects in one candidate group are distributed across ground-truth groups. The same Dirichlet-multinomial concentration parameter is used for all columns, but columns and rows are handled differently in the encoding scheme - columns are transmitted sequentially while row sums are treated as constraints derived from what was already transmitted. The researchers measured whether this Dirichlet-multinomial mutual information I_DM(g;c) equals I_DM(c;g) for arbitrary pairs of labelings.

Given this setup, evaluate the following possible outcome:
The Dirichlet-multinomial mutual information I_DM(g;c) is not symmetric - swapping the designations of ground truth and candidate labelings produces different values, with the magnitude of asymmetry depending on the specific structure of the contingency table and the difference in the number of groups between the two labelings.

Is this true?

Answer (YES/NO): YES